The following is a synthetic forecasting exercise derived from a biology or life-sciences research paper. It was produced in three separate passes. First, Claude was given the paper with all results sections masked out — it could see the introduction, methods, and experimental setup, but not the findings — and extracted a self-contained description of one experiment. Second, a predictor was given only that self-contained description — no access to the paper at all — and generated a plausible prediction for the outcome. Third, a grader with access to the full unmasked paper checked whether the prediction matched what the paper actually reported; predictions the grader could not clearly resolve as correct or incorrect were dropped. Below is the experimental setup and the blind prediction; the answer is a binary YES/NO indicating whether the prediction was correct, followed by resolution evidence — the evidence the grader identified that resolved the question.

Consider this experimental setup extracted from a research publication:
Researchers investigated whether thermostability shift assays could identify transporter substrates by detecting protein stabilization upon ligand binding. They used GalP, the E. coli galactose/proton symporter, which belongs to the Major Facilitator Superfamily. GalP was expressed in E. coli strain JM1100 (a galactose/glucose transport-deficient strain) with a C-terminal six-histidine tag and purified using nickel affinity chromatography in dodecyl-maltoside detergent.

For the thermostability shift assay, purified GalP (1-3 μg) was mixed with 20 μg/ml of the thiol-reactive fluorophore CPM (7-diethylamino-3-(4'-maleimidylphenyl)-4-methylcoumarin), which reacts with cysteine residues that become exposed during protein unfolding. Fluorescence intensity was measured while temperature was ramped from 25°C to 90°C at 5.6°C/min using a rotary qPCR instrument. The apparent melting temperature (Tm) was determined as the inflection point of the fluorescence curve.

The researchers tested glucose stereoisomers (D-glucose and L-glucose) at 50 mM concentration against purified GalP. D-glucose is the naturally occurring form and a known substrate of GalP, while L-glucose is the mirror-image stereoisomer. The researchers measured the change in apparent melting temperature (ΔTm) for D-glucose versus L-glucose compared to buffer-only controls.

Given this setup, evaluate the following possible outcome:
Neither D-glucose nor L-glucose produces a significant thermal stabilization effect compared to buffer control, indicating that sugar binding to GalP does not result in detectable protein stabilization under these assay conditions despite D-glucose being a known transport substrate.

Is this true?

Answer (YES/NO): NO